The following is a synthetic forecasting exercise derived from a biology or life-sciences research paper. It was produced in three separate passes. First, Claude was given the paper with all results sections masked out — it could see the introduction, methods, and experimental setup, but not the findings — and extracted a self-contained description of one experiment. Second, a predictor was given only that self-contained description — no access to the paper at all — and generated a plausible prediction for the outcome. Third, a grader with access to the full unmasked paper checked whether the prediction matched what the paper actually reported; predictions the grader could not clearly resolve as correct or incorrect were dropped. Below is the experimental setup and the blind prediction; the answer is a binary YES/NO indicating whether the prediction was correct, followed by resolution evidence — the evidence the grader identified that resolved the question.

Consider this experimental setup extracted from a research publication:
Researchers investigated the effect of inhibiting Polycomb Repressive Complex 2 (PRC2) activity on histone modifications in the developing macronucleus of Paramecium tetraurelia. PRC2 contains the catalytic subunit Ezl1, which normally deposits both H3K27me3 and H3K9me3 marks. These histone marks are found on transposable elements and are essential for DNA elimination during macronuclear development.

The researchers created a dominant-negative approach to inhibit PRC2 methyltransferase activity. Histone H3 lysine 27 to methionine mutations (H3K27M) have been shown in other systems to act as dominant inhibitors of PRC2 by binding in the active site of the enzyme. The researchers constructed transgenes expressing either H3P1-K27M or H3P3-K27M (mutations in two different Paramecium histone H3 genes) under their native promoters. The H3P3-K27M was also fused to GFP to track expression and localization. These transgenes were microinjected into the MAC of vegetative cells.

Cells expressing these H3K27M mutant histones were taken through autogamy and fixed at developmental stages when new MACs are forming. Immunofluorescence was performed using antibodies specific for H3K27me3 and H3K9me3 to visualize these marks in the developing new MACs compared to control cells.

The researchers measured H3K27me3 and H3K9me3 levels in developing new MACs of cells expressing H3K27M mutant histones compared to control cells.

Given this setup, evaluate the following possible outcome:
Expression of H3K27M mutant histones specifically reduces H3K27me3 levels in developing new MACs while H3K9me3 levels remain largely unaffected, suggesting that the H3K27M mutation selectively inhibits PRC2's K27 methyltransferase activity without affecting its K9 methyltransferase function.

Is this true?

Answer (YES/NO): NO